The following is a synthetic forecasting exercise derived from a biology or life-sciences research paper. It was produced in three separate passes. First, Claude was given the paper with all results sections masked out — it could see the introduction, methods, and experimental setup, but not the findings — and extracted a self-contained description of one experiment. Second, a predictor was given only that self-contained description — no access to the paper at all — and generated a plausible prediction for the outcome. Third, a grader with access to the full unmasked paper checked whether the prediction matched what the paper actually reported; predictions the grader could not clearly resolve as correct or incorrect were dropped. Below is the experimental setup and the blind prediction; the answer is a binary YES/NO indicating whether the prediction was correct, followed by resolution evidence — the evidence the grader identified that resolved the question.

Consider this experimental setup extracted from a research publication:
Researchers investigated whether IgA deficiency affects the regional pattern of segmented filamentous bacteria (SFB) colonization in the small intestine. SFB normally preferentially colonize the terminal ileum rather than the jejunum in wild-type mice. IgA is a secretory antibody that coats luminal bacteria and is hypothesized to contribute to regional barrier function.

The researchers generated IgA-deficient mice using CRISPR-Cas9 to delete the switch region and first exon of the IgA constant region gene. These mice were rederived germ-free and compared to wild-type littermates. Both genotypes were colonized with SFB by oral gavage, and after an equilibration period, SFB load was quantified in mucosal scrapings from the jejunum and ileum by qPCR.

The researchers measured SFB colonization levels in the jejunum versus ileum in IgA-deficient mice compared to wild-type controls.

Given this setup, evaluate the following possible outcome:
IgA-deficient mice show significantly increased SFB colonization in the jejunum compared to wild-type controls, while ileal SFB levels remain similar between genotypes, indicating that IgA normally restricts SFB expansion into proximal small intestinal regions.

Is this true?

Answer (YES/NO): NO